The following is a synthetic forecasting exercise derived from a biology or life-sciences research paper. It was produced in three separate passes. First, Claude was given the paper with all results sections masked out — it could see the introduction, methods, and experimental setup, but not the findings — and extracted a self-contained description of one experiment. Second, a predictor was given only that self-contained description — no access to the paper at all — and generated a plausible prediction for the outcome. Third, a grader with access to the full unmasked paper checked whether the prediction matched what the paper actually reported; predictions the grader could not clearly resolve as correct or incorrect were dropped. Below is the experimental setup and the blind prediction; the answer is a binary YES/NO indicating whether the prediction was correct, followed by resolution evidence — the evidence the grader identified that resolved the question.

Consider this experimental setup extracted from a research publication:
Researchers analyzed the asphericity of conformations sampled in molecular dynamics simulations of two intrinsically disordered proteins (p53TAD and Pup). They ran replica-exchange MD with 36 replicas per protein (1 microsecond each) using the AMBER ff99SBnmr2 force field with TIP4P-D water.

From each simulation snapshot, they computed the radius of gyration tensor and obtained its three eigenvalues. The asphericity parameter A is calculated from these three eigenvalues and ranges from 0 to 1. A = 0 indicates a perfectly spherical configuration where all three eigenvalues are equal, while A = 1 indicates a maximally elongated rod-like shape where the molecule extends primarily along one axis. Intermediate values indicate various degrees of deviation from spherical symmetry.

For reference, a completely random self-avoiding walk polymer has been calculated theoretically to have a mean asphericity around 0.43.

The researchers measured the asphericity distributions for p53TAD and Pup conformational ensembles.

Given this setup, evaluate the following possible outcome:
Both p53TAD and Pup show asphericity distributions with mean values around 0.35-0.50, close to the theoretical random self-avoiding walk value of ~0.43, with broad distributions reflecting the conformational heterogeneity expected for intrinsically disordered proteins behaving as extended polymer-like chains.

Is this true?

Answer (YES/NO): NO